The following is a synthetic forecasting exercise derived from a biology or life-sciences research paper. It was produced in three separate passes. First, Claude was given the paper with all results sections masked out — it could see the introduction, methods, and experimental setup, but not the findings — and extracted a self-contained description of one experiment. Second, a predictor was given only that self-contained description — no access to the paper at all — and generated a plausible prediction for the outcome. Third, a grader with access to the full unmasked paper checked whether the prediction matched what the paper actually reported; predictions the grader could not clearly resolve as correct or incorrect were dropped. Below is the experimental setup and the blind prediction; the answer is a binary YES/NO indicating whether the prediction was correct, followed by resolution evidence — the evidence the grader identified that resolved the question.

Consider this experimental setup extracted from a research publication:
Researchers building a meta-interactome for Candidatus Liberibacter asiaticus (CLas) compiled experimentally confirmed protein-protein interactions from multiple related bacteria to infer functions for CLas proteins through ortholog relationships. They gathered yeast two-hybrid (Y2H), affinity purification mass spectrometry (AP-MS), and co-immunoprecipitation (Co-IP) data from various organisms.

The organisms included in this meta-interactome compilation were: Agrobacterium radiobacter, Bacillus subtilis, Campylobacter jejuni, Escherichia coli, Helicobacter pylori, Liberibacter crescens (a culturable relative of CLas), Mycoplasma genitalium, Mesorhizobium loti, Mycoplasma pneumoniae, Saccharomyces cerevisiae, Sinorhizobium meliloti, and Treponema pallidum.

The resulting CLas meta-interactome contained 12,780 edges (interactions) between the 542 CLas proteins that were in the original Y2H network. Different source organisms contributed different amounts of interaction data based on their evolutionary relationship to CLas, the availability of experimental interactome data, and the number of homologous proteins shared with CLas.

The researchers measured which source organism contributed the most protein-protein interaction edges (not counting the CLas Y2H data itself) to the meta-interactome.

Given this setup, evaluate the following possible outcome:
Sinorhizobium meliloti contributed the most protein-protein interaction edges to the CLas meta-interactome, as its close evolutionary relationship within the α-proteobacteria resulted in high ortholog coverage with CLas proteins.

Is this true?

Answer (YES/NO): NO